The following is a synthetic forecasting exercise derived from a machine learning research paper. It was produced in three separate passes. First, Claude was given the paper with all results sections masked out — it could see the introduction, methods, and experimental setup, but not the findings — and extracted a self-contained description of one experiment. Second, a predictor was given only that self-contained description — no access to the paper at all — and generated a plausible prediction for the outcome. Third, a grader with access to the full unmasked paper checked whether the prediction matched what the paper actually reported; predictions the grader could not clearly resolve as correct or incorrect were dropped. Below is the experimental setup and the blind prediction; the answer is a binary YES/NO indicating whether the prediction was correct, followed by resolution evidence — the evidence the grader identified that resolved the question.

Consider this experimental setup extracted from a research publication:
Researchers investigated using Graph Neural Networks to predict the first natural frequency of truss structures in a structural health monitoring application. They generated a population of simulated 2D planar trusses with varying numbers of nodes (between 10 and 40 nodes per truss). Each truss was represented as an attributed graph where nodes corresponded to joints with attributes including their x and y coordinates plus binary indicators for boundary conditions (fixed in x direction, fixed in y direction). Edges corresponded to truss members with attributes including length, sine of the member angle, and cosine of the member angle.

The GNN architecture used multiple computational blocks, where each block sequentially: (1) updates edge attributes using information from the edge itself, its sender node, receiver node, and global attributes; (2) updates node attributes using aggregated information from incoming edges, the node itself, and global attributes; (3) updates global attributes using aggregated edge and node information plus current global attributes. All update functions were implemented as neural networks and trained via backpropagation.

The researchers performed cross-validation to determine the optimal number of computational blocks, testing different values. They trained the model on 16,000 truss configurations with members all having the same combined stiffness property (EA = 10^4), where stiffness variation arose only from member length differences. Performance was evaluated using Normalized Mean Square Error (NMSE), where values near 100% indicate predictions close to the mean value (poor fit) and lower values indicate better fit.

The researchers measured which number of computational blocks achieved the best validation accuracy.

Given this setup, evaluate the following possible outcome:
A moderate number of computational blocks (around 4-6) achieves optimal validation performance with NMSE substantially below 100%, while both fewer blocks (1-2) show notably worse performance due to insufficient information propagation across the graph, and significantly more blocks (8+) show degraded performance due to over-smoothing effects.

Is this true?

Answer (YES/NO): NO